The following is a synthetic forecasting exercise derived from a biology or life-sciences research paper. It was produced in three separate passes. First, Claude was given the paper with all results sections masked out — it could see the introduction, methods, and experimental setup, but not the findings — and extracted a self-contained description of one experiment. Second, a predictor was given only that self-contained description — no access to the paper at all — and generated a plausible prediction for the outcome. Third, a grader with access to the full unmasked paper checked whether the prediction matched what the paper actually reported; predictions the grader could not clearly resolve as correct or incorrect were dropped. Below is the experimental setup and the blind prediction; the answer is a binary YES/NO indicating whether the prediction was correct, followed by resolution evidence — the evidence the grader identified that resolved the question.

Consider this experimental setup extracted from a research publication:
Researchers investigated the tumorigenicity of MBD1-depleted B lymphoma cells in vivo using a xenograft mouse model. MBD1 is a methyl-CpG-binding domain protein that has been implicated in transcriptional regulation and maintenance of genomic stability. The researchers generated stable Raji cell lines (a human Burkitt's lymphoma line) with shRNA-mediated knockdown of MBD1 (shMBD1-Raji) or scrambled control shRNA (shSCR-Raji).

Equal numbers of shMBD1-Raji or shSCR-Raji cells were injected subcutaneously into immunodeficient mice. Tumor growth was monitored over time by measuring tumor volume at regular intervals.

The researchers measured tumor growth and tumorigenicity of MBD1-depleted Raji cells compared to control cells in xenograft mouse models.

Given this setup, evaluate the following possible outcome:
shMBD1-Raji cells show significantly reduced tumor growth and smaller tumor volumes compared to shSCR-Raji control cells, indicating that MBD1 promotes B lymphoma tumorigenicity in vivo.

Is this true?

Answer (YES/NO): YES